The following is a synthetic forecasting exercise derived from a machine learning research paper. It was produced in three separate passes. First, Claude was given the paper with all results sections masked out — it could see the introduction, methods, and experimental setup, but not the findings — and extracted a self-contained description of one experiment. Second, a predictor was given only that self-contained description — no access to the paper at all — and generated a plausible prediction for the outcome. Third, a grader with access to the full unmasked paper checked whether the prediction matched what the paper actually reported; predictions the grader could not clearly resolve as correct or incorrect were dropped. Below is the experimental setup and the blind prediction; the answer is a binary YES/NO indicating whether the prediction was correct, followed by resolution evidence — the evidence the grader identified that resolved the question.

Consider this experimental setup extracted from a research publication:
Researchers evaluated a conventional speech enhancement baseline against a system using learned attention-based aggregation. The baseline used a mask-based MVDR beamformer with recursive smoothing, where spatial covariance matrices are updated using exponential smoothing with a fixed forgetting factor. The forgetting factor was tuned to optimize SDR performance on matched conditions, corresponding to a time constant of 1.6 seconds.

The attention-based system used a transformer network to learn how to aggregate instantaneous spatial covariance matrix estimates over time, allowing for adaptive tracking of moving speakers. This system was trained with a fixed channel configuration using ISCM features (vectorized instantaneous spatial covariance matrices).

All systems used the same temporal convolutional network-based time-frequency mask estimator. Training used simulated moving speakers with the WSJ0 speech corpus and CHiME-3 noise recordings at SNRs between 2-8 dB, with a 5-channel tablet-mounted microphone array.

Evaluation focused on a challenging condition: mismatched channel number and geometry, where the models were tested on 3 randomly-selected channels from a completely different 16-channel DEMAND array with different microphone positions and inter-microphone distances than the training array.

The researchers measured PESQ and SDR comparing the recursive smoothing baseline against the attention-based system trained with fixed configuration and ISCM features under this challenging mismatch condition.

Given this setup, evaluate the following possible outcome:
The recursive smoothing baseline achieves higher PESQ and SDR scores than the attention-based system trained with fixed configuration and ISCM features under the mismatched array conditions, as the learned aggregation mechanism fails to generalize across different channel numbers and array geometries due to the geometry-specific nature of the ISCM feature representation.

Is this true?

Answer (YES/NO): YES